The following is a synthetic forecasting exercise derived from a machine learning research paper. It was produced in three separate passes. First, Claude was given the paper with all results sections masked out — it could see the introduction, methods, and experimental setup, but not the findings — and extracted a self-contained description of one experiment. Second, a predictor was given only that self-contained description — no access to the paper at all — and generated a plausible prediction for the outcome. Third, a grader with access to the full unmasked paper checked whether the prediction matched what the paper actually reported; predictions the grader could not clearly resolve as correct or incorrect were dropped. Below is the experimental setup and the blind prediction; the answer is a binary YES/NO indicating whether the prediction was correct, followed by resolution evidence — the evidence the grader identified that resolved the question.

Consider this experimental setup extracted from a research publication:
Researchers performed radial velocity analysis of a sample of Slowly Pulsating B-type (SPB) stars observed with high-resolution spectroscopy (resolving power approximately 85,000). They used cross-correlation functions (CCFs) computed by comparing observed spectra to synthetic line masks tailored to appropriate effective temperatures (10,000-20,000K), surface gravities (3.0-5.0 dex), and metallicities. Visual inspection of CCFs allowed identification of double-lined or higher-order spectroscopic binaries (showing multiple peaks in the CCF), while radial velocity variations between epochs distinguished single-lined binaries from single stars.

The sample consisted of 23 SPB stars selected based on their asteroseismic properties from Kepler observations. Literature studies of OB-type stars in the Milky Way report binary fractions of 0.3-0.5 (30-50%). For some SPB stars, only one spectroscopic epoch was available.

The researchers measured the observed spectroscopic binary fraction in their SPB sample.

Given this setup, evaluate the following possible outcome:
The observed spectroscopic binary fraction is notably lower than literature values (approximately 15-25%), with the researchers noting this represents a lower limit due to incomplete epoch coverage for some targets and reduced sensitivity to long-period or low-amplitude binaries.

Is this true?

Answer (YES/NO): NO